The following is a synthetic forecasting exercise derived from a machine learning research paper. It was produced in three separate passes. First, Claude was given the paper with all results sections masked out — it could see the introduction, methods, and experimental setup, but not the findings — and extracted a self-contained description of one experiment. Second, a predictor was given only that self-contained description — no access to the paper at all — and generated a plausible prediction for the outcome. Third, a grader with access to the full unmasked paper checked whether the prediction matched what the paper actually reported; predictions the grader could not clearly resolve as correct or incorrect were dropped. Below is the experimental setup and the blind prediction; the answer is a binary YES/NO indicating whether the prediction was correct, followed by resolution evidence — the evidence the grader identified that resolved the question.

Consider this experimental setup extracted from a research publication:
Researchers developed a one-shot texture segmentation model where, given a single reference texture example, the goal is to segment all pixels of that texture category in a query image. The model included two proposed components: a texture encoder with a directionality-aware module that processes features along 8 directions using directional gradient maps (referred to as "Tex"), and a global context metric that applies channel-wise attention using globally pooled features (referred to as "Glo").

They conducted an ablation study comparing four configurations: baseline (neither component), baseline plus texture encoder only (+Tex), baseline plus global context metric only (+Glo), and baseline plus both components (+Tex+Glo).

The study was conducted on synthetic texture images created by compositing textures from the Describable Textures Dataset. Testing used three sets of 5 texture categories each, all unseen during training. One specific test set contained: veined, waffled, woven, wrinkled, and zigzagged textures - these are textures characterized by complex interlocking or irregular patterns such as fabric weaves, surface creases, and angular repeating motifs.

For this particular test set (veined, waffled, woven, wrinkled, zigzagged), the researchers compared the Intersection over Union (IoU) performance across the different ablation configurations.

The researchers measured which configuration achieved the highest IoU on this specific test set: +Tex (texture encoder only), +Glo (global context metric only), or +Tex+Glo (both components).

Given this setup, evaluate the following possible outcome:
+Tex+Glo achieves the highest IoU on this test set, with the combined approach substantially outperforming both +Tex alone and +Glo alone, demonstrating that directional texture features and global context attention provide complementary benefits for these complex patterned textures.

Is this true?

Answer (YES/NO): NO